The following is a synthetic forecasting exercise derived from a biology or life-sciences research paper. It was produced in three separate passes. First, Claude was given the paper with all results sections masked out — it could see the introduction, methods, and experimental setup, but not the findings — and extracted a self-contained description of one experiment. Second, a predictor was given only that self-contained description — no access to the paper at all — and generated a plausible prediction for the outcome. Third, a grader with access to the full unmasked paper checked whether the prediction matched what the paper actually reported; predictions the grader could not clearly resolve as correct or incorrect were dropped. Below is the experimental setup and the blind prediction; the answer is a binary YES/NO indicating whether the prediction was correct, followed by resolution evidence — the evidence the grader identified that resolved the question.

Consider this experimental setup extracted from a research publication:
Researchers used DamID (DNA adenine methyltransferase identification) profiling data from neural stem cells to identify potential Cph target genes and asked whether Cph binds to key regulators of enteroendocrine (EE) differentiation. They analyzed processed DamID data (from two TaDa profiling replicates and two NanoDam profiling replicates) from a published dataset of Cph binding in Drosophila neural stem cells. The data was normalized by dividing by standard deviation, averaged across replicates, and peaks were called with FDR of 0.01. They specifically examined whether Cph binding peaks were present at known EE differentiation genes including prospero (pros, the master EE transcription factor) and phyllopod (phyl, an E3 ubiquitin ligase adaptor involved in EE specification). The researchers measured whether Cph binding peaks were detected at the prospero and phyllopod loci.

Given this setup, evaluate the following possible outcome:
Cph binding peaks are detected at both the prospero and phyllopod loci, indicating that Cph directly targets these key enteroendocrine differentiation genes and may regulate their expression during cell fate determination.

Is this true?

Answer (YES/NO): YES